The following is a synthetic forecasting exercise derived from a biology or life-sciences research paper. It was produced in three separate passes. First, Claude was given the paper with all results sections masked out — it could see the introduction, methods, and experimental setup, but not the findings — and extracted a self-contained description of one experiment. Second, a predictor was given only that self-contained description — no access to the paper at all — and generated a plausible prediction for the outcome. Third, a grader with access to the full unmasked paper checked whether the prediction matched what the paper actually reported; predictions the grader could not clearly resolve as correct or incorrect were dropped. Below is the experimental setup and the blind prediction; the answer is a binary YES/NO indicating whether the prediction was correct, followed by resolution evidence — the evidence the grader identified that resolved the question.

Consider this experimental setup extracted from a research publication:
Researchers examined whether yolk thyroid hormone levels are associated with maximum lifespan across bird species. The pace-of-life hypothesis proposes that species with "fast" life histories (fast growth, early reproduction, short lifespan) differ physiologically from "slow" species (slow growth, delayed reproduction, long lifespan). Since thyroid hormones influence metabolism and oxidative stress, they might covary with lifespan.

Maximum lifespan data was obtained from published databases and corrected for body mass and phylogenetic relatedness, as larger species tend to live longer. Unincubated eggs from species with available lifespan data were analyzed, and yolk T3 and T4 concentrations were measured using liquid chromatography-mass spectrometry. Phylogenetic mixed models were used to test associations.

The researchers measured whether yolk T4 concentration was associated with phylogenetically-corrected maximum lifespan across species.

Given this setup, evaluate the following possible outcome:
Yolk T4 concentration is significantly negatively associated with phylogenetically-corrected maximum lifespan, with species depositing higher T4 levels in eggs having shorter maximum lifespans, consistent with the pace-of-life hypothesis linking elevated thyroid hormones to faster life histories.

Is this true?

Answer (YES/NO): NO